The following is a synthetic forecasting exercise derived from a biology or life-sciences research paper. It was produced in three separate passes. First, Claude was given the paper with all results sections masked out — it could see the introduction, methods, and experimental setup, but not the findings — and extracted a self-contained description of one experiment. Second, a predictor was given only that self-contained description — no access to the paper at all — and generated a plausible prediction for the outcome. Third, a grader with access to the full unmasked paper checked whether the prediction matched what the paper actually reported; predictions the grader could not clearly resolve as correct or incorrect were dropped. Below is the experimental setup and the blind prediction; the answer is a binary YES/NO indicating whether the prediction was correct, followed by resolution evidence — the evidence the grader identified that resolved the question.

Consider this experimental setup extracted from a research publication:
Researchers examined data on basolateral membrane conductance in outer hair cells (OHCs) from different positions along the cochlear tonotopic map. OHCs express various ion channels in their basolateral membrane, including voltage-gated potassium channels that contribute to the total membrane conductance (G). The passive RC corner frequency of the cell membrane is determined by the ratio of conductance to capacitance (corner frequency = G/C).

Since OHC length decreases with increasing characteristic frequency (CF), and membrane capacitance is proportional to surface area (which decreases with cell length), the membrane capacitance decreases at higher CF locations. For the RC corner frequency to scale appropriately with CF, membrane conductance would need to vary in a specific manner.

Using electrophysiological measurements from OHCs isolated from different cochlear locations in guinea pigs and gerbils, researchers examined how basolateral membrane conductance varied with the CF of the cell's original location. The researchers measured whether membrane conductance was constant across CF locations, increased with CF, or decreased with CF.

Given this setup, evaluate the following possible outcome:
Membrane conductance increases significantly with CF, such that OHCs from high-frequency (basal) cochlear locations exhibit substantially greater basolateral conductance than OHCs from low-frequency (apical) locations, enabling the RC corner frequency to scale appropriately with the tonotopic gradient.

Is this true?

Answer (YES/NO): YES